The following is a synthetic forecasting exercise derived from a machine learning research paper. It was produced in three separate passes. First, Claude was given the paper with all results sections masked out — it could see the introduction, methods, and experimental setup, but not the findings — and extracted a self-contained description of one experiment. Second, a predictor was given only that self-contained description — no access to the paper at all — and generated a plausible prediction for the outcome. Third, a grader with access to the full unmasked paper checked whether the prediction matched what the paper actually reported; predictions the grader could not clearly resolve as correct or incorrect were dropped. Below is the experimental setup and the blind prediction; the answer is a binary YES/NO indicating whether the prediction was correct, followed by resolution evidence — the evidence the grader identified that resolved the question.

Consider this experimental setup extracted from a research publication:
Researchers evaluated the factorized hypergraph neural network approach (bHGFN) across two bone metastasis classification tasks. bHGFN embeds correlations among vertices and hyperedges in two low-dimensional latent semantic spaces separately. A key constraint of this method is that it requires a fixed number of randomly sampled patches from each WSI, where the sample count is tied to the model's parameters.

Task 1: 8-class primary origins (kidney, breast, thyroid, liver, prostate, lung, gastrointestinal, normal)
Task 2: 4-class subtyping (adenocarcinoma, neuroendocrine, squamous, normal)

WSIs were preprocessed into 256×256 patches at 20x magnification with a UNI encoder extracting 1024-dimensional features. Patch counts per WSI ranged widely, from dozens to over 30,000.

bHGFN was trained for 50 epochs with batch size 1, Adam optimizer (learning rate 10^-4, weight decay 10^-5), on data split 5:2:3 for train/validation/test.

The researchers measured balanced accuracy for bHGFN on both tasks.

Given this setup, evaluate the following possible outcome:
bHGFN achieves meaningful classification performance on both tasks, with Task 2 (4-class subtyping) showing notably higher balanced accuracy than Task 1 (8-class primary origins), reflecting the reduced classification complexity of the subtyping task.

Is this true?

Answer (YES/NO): NO